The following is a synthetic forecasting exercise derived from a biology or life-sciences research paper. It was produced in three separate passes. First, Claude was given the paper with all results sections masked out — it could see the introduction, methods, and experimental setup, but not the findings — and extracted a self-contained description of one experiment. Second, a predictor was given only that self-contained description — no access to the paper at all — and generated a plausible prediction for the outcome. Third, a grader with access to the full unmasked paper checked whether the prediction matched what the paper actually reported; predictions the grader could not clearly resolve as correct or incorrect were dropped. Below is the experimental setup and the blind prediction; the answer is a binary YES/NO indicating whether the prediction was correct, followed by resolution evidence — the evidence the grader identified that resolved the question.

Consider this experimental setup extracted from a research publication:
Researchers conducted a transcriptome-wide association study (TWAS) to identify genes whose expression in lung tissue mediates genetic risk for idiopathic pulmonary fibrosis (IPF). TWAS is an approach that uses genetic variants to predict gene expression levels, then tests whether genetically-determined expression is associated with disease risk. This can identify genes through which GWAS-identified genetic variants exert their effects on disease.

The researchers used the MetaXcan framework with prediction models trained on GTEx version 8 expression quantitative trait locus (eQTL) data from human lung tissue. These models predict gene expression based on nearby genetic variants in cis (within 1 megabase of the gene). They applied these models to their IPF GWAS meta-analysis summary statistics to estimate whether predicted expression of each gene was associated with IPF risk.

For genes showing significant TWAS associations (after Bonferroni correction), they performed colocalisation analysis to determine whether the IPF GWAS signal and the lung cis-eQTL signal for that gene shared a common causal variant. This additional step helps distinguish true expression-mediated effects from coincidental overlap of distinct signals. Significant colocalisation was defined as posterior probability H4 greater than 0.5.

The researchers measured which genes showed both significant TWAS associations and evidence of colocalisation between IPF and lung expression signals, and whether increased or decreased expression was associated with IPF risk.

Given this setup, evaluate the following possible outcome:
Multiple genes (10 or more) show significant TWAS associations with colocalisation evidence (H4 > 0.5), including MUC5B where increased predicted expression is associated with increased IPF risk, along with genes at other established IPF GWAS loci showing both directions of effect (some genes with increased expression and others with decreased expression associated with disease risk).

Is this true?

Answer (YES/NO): NO